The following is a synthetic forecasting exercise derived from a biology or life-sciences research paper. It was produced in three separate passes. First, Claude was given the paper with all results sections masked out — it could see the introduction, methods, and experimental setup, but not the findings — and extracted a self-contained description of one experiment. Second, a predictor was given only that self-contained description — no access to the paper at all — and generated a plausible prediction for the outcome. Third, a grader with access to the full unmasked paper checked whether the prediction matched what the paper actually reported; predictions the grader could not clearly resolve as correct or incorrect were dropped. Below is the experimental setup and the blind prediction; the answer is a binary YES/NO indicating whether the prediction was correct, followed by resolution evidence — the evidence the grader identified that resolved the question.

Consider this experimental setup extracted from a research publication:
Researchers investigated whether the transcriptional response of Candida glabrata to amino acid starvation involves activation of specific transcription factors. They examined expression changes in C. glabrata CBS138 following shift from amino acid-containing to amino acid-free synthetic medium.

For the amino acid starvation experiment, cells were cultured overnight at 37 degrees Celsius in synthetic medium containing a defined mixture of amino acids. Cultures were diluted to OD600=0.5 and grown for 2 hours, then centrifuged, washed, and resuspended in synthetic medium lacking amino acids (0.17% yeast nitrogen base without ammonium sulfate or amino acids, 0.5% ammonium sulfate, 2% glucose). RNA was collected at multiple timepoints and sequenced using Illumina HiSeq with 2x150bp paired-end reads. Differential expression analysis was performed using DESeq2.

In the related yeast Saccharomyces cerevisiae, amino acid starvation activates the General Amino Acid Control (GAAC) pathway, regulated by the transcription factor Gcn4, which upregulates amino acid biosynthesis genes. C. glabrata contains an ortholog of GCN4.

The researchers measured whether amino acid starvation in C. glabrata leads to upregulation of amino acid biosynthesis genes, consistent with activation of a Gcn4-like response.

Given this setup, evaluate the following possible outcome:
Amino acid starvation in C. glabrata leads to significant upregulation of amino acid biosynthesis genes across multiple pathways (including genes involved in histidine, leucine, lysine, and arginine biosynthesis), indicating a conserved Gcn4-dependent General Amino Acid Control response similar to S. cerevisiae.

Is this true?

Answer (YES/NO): YES